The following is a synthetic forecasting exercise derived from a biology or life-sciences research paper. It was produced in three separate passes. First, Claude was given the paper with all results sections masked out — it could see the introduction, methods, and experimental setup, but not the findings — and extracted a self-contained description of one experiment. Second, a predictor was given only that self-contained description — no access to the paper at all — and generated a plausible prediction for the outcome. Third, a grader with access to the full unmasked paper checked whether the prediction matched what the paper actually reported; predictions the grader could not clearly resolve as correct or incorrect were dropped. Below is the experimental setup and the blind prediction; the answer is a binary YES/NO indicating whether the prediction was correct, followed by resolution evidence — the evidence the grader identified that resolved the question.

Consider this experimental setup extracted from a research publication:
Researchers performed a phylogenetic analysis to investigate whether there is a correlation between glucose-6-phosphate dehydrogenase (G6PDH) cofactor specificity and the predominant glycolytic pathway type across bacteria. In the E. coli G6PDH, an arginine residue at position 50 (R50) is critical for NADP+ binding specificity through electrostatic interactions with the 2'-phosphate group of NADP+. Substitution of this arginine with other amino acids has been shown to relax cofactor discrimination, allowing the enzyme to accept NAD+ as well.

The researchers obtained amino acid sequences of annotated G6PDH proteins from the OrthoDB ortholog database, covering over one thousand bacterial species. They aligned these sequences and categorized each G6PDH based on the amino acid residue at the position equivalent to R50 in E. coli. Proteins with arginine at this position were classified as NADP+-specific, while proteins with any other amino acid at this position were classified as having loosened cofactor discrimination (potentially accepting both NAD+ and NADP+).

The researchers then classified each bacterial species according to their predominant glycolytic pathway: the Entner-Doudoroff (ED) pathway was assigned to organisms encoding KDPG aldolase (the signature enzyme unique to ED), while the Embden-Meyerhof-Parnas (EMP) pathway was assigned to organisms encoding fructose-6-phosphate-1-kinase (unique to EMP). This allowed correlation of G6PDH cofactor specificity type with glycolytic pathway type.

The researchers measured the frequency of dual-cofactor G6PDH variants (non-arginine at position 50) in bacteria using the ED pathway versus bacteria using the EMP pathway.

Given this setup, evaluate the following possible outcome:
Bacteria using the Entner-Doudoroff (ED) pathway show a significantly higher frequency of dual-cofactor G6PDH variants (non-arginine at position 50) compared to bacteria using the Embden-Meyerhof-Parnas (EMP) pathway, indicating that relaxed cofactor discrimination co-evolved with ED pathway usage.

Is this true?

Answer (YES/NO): YES